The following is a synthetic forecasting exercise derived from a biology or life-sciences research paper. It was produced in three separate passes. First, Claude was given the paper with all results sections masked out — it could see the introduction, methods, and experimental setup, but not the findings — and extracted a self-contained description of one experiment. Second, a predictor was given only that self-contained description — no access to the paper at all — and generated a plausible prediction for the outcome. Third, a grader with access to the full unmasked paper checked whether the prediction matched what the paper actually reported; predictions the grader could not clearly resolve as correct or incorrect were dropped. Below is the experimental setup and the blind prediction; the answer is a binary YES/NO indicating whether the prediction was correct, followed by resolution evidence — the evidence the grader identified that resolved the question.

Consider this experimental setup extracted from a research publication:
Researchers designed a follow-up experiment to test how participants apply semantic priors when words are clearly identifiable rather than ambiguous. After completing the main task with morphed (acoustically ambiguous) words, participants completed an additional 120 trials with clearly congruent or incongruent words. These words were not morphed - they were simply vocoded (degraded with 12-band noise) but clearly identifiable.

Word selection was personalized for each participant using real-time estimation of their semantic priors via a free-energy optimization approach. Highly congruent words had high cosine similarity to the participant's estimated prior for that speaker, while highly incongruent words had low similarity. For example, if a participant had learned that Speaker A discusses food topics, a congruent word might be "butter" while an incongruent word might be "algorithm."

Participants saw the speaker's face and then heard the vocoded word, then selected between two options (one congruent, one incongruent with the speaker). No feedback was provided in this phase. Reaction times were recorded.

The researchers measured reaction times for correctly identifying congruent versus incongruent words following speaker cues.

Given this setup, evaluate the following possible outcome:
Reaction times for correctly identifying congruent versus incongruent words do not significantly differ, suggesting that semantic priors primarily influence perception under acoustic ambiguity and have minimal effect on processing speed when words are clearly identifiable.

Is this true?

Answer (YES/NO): NO